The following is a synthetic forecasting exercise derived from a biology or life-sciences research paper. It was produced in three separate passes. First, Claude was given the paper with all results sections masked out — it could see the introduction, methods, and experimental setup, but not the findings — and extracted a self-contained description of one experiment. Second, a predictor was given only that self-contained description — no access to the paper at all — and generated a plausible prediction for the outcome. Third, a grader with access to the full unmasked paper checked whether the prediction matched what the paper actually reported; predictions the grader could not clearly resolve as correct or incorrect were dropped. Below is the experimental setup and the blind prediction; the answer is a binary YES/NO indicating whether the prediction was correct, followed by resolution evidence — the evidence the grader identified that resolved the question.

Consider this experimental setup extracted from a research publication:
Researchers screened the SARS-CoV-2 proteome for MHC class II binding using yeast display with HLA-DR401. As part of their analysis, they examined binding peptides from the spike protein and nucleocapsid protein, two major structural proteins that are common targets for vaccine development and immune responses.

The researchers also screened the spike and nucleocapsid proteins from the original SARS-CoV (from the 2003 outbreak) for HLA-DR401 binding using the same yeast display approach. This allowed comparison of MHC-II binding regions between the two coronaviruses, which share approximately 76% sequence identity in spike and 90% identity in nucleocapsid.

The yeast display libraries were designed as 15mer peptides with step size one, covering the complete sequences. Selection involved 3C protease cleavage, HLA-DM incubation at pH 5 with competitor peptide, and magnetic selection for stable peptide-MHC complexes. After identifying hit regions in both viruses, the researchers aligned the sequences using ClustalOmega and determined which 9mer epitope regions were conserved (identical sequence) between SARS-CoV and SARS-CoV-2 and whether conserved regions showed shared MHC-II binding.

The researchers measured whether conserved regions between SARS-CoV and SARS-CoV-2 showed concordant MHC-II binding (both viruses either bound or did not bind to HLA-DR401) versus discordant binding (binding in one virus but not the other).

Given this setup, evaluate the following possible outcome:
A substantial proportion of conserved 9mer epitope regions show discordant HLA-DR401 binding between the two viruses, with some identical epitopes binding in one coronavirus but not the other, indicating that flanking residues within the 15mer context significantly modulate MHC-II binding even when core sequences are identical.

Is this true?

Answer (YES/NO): NO